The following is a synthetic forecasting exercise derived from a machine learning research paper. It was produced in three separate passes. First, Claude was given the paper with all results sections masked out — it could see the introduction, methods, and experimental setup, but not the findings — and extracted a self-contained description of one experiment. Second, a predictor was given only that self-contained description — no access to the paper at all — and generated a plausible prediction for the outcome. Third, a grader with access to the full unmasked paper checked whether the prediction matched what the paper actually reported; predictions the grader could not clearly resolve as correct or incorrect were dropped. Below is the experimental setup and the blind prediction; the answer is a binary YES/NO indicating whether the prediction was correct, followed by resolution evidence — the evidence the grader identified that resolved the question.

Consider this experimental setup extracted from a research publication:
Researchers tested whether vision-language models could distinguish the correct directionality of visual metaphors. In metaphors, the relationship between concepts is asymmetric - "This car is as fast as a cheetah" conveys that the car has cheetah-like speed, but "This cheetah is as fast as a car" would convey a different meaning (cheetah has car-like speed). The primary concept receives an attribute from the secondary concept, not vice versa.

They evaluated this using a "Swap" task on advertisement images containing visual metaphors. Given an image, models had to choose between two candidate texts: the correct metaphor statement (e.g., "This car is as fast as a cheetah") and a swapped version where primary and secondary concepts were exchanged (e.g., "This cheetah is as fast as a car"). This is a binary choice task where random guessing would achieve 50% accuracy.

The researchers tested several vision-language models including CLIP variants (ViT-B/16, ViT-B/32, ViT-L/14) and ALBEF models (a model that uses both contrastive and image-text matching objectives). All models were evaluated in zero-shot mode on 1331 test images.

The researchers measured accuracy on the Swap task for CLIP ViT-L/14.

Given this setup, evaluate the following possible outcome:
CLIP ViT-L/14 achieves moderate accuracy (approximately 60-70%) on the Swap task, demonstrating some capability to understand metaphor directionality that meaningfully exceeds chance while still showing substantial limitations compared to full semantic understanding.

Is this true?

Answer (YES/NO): NO